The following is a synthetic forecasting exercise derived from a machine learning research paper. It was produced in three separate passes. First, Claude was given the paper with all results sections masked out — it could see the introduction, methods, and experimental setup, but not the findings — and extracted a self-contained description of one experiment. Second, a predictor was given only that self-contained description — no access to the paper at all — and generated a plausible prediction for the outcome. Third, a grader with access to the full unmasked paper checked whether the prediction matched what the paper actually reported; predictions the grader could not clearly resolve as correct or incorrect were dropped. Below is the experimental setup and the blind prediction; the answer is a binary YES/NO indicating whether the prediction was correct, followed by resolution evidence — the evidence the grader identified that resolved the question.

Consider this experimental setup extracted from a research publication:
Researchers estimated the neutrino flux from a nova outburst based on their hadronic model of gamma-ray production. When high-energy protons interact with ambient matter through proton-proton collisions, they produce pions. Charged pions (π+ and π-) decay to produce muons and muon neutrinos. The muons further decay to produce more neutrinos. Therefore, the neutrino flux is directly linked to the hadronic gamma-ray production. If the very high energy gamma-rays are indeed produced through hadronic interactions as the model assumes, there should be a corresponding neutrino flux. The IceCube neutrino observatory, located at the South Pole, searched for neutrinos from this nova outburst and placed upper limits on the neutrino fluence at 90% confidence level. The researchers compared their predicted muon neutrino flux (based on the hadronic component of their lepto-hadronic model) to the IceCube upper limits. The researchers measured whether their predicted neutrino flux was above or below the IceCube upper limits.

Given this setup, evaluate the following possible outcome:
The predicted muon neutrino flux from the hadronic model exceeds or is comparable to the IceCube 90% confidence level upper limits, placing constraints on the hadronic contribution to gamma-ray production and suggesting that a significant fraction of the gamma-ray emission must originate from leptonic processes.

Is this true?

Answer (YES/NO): NO